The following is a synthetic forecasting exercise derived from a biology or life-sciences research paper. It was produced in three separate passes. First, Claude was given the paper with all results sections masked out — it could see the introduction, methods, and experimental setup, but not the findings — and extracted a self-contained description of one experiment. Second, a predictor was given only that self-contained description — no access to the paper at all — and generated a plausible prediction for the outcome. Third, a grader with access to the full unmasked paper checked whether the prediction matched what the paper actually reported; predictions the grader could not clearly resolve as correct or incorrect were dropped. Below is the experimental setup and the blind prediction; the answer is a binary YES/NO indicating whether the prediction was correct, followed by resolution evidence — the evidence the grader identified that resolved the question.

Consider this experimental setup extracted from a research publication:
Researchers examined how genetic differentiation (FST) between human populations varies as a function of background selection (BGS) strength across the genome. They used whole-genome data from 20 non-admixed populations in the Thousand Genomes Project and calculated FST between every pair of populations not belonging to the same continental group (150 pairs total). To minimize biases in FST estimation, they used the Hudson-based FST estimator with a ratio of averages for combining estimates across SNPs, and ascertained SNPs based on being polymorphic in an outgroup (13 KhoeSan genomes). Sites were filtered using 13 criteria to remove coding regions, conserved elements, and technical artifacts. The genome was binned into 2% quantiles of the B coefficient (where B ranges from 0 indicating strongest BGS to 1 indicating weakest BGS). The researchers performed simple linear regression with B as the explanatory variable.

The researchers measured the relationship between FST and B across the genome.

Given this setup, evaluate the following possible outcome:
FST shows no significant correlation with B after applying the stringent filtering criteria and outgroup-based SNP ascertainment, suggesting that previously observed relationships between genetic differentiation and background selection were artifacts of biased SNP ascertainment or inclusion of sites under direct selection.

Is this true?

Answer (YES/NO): NO